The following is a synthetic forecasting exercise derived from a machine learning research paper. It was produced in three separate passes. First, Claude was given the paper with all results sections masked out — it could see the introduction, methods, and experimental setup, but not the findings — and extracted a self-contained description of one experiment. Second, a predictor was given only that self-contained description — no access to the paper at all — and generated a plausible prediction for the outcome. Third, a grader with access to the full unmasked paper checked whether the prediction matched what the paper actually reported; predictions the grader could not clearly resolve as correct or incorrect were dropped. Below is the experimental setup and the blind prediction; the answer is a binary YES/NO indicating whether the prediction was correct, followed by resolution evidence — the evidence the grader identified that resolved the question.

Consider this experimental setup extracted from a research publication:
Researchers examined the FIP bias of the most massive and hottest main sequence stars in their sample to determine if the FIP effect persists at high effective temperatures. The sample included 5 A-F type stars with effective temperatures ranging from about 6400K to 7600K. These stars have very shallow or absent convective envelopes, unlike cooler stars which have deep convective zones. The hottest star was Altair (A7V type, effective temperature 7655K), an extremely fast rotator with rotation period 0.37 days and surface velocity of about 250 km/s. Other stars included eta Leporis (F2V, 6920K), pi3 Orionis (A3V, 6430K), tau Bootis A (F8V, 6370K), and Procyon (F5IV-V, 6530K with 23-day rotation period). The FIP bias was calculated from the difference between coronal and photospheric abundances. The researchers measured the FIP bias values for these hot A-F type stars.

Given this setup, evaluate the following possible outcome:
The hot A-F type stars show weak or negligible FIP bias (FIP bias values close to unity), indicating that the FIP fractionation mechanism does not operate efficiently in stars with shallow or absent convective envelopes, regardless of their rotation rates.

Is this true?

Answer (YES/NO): NO